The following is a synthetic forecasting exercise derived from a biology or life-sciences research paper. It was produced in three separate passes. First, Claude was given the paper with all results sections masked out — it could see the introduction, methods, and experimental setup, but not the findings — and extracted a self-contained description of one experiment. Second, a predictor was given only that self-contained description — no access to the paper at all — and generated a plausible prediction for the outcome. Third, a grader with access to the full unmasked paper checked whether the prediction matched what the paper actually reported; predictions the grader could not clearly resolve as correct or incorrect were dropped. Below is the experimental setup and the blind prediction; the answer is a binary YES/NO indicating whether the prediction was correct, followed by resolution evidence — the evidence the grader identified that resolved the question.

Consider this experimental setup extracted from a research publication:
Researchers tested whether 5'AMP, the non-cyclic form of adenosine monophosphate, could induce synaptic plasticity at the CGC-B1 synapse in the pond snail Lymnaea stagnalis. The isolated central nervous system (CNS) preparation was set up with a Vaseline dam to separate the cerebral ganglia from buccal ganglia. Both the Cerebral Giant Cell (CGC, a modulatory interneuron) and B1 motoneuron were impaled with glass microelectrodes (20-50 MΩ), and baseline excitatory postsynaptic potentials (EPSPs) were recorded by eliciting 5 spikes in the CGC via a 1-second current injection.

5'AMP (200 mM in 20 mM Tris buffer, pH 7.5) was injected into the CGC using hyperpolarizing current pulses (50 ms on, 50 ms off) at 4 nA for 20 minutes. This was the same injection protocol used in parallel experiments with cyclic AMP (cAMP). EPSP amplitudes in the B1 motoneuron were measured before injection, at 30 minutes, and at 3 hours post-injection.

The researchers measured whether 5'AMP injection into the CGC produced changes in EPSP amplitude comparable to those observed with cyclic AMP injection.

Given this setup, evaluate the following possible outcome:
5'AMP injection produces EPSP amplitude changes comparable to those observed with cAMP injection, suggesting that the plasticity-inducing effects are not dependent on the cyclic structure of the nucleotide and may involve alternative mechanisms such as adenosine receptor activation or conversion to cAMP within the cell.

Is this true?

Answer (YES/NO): NO